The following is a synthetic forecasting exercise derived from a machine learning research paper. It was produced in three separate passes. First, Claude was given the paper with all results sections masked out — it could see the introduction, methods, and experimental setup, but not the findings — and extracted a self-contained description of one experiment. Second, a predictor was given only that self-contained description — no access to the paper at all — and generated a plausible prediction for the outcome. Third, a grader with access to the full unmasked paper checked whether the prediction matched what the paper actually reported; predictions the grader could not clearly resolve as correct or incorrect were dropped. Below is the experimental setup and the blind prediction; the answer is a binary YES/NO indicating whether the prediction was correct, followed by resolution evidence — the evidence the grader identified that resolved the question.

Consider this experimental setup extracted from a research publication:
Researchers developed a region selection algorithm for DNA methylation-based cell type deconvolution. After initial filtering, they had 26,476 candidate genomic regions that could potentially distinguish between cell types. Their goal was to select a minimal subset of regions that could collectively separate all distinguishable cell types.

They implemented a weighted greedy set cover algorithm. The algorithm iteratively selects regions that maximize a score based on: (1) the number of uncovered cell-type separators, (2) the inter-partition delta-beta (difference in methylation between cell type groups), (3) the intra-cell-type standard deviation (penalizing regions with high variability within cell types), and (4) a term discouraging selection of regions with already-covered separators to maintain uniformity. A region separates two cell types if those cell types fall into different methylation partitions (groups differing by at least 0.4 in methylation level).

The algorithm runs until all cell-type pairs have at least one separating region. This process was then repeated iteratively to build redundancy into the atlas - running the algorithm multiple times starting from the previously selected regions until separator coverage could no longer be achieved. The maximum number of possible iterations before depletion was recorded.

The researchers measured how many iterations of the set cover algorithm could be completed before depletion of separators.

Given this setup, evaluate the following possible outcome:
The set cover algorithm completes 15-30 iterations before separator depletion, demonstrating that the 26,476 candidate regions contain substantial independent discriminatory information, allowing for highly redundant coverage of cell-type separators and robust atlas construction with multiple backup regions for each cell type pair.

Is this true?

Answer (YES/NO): NO